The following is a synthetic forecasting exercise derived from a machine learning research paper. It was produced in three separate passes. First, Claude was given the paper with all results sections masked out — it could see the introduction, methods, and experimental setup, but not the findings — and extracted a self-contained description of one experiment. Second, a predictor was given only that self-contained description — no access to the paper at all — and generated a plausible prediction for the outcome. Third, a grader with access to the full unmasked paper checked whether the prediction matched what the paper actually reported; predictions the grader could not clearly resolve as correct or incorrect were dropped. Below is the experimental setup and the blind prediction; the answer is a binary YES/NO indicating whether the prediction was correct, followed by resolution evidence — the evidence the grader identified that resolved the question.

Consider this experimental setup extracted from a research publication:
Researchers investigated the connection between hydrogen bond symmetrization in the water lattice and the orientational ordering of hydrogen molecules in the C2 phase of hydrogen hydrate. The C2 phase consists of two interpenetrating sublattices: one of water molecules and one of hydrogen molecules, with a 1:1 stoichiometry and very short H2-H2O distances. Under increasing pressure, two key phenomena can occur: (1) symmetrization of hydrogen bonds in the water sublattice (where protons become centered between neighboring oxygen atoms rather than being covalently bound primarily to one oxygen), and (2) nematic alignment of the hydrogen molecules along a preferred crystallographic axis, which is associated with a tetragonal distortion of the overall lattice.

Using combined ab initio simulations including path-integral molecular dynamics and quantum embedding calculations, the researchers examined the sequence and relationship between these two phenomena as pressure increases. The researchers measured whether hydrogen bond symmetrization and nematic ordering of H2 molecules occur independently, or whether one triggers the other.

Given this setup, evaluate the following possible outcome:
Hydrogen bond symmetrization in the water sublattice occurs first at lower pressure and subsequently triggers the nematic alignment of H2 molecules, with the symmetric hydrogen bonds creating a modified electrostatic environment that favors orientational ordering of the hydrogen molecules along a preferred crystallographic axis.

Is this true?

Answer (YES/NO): YES